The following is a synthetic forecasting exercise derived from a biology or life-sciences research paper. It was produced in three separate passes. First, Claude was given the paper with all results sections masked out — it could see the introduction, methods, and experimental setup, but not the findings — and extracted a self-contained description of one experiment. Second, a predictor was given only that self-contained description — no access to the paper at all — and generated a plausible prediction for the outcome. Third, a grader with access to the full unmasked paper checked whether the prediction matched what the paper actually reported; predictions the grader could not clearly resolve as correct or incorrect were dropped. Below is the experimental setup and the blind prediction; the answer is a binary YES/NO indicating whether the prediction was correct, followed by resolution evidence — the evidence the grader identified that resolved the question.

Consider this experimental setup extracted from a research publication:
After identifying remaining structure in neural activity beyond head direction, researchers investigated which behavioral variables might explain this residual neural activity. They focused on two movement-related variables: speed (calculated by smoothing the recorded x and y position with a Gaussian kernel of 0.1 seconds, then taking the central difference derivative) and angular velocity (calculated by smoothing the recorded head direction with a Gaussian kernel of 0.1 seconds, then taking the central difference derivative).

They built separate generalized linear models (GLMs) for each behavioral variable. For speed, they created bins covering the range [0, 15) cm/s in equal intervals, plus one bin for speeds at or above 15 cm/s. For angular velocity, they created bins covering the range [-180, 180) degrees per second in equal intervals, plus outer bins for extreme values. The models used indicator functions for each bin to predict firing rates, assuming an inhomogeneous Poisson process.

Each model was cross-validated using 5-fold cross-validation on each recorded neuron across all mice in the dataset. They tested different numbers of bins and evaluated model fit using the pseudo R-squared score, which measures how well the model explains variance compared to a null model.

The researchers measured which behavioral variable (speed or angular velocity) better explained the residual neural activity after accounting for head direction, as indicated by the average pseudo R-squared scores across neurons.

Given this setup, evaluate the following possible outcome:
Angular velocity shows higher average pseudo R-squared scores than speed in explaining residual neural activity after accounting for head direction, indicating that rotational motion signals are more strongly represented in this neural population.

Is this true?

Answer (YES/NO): NO